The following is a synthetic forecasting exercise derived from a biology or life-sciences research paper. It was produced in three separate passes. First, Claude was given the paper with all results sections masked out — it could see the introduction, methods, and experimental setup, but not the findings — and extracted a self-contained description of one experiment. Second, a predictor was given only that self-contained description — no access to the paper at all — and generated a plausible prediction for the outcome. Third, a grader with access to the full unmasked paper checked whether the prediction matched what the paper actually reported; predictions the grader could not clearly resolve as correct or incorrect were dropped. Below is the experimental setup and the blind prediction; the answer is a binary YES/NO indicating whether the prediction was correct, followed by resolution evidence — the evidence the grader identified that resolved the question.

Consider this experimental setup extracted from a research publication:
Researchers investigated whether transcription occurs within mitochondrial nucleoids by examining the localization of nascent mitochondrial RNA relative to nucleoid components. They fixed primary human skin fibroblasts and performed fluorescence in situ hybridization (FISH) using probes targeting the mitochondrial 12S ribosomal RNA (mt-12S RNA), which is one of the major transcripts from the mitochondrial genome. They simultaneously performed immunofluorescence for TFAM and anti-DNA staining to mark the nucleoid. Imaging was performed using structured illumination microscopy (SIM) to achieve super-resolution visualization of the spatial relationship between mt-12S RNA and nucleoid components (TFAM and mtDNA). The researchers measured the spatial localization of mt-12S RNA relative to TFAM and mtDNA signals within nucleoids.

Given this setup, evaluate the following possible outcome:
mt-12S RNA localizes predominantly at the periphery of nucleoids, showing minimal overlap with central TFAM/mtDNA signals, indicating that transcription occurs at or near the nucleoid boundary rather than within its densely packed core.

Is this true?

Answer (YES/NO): NO